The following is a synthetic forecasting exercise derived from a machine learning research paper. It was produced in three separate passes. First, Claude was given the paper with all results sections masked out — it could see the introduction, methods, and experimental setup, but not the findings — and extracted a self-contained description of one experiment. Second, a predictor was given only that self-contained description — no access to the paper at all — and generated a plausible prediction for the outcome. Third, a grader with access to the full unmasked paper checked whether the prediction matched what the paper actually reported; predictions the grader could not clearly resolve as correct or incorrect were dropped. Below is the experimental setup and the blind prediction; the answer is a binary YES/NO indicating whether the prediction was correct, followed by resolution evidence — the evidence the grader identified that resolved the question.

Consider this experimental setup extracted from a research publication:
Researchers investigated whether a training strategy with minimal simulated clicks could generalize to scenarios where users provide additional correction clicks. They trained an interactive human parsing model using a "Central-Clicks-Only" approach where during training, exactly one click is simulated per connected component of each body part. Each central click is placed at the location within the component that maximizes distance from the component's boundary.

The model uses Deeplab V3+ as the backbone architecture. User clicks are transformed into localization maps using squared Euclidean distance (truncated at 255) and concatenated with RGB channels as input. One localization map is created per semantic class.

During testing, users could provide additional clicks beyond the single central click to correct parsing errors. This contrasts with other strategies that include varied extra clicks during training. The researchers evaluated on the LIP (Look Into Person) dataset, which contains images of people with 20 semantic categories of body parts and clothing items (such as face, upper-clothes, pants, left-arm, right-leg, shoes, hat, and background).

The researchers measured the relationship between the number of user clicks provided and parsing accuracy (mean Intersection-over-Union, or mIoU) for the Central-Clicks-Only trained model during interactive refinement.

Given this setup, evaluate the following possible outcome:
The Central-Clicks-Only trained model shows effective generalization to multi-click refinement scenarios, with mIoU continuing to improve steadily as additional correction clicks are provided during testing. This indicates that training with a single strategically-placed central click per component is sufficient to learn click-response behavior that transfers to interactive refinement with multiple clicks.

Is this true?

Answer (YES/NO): NO